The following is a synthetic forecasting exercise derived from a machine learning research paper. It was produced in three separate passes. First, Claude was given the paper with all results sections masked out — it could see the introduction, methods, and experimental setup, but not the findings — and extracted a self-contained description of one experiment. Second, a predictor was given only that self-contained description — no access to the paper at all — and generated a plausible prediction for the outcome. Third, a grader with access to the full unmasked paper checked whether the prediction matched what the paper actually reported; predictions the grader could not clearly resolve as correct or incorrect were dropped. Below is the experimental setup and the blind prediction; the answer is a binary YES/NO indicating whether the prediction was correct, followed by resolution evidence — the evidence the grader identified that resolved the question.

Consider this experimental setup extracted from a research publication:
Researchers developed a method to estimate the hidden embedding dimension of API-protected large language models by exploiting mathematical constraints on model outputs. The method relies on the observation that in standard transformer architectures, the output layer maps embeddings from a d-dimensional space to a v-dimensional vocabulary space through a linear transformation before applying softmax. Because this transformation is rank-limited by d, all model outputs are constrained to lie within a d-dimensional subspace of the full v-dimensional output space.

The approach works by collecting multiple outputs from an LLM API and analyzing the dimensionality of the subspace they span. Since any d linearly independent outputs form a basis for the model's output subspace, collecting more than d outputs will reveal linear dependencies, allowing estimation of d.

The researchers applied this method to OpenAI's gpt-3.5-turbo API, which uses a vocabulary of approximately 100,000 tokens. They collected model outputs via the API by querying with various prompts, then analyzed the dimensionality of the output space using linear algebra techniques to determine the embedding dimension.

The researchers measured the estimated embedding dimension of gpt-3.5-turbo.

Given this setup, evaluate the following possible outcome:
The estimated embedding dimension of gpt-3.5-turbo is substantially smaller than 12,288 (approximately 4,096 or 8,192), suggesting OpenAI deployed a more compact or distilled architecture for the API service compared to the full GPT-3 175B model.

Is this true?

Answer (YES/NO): YES